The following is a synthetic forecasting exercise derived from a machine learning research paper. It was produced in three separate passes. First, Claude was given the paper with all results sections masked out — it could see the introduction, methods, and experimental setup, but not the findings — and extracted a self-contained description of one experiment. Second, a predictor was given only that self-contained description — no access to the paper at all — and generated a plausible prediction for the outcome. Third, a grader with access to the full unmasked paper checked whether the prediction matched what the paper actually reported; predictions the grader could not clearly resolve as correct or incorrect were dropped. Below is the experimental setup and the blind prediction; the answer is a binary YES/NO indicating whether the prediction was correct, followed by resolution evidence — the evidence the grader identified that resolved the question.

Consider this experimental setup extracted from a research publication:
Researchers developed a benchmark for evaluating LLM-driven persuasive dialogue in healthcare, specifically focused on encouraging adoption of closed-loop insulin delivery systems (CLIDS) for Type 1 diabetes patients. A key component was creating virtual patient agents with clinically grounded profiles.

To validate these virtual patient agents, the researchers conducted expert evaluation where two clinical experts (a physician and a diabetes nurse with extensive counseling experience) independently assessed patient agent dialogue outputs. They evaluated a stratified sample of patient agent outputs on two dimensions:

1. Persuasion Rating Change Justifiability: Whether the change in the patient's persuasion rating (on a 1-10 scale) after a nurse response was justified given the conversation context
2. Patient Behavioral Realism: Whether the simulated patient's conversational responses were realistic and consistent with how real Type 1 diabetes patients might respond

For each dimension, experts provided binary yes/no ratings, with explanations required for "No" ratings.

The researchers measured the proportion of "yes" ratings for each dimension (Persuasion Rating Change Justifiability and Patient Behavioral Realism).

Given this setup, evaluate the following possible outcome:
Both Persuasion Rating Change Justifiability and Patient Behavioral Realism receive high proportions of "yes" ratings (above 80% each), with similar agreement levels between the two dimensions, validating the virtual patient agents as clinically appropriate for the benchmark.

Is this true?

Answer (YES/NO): YES